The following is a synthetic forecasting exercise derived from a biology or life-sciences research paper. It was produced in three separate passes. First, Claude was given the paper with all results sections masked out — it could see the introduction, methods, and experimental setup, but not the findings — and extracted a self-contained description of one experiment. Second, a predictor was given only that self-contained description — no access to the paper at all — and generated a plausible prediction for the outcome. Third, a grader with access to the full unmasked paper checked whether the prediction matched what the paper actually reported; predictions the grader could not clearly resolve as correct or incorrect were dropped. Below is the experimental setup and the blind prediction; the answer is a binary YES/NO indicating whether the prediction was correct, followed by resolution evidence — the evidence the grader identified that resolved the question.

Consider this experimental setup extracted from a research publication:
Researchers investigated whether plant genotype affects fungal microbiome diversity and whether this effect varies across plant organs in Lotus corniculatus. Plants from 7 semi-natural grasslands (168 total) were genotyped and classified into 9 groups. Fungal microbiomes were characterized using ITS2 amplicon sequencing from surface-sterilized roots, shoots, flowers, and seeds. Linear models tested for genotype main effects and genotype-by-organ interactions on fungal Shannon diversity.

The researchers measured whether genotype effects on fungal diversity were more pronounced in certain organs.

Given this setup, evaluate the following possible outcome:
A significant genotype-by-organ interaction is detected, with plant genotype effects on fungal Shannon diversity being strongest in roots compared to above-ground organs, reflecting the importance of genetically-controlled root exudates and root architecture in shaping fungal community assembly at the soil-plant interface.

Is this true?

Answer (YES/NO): NO